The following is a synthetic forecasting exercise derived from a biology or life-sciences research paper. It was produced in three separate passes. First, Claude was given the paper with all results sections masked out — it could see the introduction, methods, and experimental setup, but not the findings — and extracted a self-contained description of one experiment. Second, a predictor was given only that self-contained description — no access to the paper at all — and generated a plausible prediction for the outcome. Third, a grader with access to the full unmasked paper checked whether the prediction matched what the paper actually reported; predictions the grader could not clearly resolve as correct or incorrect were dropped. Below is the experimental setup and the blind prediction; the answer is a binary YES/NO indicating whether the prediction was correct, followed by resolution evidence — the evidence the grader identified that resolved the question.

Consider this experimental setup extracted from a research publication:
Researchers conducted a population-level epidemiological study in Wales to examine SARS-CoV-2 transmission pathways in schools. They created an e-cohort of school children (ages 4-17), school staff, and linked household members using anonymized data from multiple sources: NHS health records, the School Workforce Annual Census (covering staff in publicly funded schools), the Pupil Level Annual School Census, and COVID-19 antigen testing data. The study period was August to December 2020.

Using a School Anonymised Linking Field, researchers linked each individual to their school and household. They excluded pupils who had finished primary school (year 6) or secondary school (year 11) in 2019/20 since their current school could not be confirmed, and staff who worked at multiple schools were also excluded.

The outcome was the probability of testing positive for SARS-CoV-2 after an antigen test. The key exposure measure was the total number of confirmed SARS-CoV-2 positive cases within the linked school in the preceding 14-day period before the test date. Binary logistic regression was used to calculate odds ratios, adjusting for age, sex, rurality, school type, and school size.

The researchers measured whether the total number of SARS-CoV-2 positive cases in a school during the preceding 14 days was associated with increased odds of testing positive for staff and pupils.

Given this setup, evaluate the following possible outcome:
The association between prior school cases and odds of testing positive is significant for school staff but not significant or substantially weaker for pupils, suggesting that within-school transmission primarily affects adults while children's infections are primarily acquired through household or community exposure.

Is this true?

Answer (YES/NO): NO